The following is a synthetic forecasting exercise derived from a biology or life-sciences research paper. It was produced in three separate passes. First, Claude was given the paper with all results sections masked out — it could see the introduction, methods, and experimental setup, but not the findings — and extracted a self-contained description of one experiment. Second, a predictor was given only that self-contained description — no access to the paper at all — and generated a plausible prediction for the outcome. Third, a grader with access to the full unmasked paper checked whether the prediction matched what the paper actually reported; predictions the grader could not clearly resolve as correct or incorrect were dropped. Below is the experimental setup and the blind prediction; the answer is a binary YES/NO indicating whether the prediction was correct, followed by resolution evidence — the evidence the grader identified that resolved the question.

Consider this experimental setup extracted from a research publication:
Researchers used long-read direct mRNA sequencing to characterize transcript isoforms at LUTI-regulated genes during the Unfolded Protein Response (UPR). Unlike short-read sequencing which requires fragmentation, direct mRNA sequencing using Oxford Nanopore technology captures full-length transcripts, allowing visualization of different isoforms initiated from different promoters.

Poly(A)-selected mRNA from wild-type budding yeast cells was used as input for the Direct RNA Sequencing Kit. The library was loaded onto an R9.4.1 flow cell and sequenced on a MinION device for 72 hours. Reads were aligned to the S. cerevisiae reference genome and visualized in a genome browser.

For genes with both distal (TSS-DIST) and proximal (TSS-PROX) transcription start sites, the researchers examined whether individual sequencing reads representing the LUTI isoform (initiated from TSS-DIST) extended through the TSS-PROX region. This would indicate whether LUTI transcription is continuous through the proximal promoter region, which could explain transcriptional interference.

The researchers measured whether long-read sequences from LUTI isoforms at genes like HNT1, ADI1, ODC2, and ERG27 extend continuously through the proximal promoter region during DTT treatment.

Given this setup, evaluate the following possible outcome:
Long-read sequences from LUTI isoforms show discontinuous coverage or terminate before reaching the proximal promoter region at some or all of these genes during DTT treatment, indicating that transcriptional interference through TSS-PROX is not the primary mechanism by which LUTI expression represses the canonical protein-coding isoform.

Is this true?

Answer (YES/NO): NO